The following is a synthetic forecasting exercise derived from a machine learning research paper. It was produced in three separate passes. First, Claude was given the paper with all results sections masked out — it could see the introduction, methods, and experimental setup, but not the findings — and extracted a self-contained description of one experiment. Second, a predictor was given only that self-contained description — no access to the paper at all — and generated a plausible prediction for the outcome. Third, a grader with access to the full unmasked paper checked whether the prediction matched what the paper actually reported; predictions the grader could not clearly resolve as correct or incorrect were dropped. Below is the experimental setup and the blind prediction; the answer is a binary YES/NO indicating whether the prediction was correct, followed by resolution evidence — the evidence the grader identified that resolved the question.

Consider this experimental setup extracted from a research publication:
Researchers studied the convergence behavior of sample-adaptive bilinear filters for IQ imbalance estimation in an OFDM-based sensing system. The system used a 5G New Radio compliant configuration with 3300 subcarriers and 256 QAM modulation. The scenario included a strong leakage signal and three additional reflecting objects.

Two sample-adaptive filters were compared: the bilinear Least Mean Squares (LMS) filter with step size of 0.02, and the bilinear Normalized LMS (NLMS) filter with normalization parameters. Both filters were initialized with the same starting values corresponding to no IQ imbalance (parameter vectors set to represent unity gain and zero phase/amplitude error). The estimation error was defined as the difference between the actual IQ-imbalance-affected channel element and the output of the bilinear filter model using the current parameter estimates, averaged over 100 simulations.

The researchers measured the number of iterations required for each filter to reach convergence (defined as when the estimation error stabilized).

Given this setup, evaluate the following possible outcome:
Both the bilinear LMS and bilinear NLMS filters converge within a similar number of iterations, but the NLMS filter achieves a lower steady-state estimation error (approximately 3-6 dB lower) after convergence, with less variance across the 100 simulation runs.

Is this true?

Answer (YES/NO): NO